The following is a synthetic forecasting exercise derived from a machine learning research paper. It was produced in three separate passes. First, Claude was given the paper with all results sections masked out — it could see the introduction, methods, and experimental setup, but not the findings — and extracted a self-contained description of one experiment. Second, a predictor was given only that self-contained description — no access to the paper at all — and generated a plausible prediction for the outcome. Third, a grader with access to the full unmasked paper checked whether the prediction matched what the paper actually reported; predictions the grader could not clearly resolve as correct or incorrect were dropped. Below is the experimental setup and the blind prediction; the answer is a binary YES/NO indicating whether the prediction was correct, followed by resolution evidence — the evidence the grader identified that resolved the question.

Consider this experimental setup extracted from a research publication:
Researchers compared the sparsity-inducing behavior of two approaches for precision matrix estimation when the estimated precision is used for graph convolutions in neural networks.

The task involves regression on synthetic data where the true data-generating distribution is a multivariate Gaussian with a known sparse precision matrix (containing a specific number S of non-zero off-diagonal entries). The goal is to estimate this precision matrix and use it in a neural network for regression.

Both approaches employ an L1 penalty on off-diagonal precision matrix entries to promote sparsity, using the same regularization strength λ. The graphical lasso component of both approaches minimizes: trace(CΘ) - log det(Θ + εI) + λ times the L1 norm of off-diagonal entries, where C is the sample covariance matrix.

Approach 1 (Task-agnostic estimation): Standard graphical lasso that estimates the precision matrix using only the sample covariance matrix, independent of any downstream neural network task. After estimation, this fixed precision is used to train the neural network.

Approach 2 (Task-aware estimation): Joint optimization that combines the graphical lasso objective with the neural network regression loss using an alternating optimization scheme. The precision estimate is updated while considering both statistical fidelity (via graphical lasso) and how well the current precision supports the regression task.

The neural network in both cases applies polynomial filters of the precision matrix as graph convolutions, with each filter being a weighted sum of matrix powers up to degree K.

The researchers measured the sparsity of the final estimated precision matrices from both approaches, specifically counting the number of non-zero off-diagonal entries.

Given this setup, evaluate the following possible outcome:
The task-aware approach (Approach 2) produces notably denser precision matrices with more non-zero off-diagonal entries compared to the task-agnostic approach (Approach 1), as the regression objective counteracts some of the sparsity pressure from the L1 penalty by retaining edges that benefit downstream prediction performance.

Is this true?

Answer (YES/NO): NO